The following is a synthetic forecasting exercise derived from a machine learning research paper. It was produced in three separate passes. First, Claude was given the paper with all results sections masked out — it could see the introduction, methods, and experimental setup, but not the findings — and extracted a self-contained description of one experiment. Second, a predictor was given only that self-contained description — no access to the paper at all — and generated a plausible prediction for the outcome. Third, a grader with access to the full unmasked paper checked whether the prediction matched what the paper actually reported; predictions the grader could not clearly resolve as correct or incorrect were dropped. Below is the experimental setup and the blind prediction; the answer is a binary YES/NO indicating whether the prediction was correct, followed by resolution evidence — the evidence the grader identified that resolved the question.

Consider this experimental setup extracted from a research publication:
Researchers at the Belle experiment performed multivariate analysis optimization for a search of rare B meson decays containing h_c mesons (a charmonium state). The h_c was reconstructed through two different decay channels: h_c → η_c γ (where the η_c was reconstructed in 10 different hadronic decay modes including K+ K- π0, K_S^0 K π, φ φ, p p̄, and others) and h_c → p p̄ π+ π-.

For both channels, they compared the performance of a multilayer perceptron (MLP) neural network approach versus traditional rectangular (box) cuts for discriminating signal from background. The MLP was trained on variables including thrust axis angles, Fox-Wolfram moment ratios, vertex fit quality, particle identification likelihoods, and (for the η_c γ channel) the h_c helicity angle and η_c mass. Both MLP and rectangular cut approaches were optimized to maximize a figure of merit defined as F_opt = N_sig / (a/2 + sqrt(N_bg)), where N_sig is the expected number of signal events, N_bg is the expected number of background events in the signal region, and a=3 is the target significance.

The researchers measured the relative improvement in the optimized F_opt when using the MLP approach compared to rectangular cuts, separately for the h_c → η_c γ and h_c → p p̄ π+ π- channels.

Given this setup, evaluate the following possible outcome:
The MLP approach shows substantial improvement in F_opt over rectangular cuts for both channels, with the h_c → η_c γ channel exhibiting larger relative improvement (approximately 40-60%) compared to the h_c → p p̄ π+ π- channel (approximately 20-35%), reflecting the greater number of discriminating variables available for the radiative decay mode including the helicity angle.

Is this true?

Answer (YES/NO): NO